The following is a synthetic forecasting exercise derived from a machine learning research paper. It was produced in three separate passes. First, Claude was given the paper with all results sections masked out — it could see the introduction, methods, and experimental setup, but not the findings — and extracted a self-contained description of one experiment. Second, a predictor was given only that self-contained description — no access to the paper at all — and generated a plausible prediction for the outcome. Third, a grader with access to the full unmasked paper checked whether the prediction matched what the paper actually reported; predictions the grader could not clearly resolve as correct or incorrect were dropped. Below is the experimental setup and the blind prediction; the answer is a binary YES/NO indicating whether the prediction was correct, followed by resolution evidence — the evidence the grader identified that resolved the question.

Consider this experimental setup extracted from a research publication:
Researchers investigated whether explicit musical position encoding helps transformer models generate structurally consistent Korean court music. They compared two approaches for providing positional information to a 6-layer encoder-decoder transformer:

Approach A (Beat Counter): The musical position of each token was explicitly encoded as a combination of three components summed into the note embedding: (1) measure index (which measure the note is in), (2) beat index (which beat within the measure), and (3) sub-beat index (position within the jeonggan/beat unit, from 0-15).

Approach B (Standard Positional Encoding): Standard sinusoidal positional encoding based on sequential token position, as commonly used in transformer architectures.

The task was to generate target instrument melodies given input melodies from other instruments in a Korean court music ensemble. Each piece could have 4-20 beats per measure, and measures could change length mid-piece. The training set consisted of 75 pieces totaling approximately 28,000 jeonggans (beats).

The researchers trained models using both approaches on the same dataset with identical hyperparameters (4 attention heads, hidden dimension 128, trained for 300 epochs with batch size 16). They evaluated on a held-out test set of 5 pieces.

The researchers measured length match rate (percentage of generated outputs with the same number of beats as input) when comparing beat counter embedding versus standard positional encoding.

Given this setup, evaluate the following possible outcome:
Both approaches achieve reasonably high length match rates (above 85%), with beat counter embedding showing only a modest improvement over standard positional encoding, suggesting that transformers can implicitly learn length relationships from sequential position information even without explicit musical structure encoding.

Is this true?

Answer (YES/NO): NO